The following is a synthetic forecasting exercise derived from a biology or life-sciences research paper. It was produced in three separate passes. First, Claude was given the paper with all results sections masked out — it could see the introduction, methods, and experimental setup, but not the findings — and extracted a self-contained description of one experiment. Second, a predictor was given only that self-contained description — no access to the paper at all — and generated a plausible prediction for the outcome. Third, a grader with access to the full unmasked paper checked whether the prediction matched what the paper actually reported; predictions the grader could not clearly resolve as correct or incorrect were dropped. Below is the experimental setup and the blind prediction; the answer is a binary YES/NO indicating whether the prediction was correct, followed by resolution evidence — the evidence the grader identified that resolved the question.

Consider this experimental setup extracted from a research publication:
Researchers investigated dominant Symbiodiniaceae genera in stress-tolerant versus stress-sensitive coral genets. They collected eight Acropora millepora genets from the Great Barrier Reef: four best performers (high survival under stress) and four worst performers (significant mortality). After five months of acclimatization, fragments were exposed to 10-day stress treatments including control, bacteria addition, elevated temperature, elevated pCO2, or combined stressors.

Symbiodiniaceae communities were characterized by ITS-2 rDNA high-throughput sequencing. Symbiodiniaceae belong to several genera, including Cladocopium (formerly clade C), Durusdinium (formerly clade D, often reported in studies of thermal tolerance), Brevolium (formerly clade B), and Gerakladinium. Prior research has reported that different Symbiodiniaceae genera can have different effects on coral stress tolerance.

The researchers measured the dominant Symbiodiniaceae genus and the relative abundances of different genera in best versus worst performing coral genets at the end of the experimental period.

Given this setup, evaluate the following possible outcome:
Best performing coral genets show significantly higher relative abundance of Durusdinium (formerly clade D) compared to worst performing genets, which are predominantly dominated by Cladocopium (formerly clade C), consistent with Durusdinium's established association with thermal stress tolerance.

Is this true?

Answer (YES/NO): NO